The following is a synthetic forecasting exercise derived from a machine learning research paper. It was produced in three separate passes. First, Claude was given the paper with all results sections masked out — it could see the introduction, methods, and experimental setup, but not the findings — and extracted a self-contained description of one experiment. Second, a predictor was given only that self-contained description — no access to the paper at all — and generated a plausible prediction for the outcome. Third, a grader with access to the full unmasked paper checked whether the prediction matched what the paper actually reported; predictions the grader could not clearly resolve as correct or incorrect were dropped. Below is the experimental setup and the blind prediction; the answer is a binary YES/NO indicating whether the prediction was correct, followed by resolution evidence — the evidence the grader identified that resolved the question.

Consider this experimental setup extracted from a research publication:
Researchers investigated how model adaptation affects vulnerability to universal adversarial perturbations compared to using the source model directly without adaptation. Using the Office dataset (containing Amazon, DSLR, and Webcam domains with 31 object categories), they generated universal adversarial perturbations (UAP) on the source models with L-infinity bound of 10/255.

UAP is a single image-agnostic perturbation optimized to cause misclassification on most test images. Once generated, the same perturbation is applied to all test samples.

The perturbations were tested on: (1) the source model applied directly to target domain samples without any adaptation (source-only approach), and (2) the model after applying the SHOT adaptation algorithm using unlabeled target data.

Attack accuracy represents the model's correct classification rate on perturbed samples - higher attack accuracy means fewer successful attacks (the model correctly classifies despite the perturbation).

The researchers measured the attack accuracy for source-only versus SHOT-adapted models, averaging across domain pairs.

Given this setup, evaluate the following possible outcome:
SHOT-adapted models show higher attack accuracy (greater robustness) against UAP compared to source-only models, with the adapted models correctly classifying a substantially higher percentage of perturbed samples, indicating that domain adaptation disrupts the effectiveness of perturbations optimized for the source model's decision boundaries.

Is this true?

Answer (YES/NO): YES